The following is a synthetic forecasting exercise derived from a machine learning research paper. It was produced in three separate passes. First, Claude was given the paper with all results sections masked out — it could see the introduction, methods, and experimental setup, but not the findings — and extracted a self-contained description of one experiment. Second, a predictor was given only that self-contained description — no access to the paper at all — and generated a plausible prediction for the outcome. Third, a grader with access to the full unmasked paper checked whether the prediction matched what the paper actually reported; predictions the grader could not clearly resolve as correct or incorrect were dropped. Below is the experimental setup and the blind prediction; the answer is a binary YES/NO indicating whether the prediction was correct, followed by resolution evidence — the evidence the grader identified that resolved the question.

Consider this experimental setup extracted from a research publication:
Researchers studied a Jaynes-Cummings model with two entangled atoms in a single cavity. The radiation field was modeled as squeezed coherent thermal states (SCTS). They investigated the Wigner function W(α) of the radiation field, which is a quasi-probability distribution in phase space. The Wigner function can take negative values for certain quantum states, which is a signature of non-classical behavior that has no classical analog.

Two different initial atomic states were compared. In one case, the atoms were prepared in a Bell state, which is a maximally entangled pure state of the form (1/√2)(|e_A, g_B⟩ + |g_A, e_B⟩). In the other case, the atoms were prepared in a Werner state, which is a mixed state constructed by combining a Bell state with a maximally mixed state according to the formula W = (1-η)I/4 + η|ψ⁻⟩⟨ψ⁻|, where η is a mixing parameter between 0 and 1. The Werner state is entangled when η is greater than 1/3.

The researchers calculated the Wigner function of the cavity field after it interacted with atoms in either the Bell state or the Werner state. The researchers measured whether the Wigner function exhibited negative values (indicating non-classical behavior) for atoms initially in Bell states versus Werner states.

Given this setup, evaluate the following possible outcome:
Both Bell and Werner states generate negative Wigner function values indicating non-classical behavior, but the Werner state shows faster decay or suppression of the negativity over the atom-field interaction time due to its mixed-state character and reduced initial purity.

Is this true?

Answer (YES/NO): NO